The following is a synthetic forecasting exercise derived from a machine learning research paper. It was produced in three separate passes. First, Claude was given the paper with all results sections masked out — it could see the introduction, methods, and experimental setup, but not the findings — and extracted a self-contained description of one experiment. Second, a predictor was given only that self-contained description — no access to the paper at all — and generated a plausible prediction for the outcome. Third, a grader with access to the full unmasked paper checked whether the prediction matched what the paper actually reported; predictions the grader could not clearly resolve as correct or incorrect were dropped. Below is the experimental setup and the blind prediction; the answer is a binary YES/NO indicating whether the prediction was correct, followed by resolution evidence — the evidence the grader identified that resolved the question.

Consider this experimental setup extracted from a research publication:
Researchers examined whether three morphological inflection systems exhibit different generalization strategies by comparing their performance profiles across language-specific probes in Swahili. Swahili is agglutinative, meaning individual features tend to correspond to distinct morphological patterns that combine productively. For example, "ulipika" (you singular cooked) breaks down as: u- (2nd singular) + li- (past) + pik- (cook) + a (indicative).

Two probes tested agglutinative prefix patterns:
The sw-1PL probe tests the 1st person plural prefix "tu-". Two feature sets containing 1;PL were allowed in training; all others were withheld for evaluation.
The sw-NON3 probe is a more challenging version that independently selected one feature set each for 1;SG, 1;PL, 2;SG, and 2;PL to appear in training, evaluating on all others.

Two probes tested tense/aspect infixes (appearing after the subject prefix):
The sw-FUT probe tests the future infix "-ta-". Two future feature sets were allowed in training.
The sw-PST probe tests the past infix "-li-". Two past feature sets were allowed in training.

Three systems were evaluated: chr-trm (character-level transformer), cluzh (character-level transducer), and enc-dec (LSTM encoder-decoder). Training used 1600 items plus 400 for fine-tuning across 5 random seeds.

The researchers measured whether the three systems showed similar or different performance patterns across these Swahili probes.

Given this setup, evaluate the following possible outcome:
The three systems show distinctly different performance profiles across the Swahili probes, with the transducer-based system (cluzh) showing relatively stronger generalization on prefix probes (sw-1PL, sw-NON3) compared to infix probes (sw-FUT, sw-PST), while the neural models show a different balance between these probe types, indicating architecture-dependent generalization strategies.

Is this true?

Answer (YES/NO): NO